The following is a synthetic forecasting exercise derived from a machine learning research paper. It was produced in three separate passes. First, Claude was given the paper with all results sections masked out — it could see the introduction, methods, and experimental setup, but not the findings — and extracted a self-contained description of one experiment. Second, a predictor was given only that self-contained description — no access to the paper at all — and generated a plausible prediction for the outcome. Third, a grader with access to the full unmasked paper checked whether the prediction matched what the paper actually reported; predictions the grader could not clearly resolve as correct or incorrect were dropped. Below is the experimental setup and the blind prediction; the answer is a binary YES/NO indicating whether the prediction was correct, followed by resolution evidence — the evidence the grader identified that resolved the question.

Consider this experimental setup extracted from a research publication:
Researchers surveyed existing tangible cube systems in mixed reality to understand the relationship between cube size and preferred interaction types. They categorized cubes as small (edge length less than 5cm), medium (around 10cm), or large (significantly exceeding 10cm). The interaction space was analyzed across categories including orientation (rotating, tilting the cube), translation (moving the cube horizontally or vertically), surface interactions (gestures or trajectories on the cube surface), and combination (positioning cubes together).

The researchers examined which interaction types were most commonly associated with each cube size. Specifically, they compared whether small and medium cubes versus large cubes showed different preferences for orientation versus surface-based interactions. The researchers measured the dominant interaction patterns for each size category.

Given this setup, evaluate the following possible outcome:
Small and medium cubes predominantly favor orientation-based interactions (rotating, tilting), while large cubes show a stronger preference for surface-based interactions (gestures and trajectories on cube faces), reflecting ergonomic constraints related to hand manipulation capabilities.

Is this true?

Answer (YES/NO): YES